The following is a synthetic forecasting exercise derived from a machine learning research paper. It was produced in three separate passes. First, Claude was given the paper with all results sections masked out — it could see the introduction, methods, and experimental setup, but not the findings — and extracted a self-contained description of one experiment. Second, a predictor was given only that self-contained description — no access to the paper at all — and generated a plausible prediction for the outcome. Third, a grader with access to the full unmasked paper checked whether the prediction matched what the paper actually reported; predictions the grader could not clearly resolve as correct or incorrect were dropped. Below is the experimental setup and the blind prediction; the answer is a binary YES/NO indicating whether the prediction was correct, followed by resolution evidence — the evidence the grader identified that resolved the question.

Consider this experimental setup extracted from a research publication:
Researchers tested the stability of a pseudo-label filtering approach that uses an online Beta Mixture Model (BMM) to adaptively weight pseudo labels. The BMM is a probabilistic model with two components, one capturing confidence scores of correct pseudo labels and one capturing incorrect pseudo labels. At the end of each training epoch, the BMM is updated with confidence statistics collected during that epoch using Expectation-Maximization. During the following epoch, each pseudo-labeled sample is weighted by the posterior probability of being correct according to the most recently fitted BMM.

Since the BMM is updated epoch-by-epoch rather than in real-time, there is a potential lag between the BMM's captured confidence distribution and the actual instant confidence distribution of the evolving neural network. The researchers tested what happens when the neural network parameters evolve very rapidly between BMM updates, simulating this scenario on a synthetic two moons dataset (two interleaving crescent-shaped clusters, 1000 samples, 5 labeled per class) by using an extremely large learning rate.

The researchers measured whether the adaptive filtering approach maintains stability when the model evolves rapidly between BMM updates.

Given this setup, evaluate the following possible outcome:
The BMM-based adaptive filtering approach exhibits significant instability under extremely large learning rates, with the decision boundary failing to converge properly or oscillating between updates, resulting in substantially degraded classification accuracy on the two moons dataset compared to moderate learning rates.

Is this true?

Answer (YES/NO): YES